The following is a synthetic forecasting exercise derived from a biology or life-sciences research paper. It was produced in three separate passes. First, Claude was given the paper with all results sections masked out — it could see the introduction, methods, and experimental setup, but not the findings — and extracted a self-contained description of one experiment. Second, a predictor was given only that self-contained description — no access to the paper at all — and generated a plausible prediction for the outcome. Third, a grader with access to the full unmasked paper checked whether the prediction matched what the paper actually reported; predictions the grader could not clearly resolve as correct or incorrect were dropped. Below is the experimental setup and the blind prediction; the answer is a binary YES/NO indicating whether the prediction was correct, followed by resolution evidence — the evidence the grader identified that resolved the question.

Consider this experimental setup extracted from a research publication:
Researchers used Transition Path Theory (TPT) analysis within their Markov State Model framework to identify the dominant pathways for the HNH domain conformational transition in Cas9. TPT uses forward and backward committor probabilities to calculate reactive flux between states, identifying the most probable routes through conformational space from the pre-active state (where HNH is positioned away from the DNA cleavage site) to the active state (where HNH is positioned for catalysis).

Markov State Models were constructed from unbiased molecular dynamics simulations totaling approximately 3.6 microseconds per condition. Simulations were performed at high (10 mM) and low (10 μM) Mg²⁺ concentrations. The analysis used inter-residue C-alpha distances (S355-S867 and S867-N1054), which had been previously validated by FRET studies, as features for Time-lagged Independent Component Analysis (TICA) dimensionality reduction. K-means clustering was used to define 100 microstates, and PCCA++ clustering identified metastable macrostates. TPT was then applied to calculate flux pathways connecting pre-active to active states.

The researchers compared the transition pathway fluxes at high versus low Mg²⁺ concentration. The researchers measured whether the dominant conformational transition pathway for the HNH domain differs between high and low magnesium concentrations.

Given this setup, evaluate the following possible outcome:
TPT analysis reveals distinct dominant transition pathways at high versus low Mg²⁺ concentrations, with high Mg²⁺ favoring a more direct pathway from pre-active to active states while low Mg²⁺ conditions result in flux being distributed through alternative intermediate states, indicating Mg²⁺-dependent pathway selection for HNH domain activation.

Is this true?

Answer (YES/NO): NO